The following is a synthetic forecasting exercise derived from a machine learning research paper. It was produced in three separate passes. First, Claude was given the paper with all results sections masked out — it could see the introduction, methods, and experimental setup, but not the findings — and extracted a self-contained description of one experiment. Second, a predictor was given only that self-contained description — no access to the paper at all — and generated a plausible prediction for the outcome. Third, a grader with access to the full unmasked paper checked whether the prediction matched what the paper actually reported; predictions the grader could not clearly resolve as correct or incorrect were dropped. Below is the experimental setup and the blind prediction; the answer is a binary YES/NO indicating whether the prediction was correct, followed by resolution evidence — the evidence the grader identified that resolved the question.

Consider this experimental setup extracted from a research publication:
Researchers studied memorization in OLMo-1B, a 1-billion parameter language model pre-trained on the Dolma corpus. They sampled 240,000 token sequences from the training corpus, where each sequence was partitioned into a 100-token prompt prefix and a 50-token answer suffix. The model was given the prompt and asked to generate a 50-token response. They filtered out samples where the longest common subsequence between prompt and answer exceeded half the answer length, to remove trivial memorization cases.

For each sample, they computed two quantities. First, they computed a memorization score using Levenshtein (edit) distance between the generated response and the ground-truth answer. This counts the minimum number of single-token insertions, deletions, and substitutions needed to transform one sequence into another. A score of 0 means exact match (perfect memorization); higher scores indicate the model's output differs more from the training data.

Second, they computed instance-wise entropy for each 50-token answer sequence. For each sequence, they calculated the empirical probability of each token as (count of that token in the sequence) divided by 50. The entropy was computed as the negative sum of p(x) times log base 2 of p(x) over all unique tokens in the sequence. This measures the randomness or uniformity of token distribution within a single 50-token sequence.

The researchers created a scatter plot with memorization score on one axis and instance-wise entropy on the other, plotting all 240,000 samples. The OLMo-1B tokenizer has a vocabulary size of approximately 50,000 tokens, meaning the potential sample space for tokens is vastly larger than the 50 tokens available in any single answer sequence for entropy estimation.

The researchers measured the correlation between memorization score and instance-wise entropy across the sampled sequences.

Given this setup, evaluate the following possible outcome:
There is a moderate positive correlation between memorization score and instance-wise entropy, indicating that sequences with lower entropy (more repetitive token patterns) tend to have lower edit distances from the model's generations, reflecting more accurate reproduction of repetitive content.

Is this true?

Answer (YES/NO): NO